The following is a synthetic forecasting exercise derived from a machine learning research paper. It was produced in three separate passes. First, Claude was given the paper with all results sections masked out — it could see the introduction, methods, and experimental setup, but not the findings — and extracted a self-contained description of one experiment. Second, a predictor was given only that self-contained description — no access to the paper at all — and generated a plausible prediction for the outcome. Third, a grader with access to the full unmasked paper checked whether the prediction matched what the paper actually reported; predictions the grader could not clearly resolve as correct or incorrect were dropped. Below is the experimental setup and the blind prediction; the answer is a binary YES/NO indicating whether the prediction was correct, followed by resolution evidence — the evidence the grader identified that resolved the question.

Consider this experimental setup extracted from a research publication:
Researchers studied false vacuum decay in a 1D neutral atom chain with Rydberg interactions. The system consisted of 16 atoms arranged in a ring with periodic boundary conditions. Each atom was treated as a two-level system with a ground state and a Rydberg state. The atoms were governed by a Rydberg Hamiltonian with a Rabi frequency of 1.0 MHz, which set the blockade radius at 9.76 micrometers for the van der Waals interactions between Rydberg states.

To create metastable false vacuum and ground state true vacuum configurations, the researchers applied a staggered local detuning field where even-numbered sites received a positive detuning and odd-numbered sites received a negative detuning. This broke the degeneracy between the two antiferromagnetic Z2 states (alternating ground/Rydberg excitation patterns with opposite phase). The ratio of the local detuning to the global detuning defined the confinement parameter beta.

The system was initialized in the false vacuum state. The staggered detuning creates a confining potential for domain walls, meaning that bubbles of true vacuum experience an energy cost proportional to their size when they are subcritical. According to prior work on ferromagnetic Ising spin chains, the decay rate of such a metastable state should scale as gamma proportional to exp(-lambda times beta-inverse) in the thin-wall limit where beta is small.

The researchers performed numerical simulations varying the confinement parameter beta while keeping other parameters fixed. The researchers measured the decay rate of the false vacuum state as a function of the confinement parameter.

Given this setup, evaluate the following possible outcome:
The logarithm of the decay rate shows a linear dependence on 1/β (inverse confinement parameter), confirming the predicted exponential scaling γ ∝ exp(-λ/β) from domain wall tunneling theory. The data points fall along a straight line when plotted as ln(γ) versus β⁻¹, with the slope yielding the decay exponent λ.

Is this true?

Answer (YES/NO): YES